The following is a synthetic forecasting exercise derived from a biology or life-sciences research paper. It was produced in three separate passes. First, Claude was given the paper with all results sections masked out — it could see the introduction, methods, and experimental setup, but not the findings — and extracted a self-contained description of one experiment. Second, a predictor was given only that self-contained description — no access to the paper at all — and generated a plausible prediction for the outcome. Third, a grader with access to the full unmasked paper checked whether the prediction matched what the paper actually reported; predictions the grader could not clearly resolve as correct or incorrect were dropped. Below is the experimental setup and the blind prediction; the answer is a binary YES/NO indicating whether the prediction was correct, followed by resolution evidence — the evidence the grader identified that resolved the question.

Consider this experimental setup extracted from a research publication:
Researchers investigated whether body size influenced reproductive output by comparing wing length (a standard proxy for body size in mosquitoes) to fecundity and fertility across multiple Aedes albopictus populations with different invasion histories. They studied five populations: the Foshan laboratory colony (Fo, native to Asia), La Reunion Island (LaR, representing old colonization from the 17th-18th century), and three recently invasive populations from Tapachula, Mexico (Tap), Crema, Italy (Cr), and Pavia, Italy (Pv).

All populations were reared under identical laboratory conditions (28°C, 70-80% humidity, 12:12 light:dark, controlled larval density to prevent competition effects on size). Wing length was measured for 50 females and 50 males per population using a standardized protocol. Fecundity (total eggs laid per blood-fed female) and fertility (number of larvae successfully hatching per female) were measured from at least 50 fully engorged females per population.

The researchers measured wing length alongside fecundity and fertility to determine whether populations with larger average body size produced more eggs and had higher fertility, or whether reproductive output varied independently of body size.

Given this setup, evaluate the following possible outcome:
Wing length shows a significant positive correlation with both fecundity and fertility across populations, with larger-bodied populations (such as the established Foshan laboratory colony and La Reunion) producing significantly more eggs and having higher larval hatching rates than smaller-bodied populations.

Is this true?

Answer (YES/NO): NO